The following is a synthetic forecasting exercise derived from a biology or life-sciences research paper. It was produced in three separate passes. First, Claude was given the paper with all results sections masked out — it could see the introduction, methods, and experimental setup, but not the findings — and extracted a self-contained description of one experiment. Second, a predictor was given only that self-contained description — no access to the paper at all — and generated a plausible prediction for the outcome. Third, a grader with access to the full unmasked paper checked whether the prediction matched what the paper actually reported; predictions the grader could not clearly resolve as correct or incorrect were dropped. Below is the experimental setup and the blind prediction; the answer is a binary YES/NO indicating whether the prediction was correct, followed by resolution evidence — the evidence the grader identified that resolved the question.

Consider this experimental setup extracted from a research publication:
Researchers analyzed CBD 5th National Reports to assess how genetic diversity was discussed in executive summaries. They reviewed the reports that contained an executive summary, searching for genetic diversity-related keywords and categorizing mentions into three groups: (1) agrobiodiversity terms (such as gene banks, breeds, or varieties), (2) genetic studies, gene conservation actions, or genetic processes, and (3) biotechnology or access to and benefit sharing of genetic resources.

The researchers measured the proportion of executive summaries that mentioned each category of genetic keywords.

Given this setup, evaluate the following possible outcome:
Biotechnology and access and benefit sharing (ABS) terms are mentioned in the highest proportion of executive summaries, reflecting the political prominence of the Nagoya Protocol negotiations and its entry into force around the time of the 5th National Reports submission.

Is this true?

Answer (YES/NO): NO